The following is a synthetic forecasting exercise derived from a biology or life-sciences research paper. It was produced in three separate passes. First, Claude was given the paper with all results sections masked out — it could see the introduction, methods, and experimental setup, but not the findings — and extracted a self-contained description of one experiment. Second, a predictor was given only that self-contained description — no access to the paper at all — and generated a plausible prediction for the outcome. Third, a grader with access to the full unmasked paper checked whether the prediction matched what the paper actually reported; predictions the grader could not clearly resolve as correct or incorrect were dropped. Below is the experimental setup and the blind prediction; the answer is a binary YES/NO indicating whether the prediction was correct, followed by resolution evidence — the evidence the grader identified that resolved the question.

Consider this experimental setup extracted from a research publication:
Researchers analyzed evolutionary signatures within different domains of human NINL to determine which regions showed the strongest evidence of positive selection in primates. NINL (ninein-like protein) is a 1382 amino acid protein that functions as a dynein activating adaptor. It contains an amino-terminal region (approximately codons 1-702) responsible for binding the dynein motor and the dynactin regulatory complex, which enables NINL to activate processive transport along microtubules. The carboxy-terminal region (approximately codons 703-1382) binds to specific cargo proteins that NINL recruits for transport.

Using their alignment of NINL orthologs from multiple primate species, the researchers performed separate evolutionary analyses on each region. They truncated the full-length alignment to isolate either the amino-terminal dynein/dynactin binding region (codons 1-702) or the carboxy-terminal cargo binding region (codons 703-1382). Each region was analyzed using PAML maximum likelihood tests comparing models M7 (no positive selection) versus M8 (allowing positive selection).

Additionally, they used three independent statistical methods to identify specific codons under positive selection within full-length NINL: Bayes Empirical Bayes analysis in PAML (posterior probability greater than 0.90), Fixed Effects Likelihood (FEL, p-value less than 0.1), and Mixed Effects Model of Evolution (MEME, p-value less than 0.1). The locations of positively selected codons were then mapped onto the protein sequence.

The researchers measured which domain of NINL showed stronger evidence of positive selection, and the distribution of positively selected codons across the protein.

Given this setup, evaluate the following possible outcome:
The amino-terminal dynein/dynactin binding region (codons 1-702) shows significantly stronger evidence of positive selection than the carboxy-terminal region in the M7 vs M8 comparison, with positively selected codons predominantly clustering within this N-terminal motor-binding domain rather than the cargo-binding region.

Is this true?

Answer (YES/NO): NO